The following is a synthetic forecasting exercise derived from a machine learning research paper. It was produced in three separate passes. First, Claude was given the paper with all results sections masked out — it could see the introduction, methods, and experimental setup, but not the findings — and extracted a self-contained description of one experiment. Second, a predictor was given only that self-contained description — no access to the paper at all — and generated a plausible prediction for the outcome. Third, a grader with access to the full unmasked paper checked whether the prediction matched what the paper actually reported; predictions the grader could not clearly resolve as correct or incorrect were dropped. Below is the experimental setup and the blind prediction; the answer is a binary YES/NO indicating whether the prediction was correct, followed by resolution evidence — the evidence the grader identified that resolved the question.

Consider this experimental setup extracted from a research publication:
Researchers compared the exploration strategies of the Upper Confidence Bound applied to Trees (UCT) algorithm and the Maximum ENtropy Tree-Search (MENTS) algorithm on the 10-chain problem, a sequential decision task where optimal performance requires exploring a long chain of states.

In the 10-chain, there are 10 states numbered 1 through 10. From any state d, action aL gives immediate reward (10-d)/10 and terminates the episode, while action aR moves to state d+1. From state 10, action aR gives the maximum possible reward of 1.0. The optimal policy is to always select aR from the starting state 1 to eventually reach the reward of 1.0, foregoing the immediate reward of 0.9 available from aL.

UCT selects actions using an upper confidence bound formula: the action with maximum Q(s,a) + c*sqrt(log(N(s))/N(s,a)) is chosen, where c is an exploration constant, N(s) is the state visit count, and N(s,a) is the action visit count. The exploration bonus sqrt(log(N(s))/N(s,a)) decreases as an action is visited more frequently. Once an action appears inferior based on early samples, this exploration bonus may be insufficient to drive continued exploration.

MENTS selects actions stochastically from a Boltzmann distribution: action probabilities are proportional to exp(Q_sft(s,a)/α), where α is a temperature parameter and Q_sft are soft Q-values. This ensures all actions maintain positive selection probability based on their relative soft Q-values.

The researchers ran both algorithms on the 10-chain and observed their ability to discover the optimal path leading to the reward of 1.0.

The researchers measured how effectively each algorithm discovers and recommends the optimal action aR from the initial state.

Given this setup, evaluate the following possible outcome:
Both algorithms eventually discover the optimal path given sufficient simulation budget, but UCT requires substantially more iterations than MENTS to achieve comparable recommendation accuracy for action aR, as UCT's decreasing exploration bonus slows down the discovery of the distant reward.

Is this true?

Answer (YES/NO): YES